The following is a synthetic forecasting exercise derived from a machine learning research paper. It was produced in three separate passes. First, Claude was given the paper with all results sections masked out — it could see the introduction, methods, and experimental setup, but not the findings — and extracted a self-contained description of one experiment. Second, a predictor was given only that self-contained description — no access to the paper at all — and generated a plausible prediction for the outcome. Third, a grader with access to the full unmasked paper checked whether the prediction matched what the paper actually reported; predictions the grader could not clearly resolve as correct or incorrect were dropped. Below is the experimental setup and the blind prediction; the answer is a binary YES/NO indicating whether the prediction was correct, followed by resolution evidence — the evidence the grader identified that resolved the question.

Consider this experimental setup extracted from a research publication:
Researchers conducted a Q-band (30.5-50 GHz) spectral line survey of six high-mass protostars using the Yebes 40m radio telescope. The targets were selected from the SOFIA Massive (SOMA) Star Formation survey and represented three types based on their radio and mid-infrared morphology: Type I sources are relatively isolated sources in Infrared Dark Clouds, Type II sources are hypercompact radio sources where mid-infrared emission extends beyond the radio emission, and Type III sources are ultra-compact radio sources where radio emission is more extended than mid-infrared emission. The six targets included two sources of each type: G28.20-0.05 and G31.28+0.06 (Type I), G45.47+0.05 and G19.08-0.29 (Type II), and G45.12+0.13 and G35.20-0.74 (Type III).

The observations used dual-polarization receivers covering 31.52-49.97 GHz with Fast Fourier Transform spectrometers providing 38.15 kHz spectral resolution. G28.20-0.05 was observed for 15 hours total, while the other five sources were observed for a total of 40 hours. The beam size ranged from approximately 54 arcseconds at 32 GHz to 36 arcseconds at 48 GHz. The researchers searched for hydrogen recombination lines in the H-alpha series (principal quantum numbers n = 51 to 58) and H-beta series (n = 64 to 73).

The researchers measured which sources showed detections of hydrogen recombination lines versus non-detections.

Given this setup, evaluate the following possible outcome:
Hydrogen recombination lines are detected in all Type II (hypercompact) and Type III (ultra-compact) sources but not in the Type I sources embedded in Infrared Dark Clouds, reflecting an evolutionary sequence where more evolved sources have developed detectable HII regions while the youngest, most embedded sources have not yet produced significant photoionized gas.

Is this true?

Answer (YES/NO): NO